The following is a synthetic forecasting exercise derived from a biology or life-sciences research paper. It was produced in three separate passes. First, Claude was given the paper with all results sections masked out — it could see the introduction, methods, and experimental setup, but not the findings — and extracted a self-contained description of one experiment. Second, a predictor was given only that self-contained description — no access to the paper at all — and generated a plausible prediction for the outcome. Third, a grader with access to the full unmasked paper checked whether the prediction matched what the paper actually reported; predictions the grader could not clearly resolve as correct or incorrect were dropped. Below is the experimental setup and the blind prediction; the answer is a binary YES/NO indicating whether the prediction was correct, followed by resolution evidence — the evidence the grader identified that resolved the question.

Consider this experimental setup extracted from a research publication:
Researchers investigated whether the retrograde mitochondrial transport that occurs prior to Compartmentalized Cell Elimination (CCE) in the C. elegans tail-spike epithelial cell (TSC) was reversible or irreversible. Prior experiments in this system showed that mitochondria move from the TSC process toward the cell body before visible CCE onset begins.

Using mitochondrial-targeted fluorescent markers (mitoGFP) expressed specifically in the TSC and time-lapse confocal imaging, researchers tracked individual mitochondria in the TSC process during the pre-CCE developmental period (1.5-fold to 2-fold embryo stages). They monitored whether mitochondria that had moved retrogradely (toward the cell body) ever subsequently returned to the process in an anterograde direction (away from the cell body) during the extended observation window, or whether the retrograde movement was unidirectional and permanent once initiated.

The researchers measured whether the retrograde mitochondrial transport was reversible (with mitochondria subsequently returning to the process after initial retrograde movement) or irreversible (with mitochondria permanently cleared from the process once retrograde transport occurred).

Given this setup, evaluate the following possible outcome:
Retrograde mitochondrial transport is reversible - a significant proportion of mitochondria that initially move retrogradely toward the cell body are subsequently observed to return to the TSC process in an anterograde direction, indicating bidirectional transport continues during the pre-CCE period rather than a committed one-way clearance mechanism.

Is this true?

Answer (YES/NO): NO